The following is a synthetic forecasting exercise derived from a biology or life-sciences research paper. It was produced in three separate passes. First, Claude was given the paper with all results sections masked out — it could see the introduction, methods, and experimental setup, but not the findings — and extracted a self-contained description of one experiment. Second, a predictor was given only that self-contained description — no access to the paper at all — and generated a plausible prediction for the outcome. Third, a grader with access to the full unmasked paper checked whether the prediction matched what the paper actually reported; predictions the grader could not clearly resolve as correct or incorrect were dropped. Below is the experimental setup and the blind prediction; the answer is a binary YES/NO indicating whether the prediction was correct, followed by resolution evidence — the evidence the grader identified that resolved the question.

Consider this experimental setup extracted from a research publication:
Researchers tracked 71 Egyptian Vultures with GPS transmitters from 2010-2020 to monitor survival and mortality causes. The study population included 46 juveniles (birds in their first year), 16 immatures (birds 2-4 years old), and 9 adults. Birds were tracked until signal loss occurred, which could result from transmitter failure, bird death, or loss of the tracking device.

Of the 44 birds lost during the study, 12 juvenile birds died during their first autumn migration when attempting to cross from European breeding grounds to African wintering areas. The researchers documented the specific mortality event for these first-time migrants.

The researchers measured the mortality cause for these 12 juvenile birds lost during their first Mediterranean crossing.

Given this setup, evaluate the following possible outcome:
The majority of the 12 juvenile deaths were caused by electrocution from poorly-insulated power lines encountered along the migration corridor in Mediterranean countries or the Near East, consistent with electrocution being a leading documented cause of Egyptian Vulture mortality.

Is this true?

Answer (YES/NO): NO